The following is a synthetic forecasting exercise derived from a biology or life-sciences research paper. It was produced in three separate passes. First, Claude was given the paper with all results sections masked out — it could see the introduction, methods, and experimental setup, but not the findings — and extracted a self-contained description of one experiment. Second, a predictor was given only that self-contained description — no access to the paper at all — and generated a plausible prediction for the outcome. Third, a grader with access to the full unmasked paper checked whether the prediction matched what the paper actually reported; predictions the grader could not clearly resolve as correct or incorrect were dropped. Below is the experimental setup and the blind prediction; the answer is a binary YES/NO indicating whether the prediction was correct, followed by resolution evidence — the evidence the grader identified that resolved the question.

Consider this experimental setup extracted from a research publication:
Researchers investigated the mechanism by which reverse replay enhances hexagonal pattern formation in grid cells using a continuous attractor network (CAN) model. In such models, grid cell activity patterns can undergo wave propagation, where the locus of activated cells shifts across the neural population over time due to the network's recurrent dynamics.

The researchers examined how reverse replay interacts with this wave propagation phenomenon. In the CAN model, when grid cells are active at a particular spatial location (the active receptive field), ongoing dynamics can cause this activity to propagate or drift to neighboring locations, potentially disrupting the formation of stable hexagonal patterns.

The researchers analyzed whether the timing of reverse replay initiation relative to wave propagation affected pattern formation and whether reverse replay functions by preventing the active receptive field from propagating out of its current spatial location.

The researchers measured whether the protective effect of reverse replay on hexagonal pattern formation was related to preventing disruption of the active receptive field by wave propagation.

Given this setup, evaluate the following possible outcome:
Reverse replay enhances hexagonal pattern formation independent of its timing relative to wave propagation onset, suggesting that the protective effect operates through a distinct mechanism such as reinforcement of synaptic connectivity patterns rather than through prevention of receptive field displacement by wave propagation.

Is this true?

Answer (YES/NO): NO